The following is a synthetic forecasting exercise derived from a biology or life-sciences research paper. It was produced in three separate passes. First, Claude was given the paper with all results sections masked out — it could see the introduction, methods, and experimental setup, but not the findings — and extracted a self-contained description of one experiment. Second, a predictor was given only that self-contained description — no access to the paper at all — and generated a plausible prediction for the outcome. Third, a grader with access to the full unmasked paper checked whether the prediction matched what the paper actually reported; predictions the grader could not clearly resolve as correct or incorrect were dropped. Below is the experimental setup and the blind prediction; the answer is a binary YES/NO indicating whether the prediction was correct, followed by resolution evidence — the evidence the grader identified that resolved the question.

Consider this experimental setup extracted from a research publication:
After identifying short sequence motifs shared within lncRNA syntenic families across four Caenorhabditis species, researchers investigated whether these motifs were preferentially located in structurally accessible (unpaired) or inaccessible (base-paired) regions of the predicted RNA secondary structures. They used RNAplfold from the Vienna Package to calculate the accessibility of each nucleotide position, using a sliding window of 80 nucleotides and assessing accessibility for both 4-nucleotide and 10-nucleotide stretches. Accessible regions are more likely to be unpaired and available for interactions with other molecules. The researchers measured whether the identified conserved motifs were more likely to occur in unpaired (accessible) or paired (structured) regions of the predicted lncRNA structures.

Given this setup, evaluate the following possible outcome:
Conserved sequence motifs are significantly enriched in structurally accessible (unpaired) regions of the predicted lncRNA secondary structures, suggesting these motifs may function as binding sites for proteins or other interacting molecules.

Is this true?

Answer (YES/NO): YES